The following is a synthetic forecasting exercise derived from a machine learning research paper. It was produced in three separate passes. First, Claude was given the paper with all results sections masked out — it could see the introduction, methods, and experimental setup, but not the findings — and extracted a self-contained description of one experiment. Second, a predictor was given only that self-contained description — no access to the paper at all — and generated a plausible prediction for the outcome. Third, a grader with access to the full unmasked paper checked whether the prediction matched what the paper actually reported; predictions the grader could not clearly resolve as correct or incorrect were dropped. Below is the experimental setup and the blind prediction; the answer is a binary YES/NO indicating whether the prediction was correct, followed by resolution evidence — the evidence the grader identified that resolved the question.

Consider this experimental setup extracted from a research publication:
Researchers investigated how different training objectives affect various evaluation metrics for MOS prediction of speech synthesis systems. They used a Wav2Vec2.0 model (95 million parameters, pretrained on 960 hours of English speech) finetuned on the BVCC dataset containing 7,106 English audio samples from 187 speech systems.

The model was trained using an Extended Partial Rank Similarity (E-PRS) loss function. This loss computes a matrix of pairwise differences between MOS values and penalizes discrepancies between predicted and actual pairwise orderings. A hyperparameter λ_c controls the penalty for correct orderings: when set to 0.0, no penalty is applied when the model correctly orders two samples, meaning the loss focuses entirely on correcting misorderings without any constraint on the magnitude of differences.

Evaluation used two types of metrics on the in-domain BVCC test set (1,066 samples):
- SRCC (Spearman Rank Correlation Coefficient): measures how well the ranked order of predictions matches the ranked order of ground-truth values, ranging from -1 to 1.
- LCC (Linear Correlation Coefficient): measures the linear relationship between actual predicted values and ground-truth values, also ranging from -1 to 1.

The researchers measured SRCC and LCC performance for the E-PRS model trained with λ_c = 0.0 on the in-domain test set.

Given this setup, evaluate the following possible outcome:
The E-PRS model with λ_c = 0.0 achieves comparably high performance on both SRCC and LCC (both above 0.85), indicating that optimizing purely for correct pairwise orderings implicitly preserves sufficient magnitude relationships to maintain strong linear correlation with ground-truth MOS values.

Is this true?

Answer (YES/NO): NO